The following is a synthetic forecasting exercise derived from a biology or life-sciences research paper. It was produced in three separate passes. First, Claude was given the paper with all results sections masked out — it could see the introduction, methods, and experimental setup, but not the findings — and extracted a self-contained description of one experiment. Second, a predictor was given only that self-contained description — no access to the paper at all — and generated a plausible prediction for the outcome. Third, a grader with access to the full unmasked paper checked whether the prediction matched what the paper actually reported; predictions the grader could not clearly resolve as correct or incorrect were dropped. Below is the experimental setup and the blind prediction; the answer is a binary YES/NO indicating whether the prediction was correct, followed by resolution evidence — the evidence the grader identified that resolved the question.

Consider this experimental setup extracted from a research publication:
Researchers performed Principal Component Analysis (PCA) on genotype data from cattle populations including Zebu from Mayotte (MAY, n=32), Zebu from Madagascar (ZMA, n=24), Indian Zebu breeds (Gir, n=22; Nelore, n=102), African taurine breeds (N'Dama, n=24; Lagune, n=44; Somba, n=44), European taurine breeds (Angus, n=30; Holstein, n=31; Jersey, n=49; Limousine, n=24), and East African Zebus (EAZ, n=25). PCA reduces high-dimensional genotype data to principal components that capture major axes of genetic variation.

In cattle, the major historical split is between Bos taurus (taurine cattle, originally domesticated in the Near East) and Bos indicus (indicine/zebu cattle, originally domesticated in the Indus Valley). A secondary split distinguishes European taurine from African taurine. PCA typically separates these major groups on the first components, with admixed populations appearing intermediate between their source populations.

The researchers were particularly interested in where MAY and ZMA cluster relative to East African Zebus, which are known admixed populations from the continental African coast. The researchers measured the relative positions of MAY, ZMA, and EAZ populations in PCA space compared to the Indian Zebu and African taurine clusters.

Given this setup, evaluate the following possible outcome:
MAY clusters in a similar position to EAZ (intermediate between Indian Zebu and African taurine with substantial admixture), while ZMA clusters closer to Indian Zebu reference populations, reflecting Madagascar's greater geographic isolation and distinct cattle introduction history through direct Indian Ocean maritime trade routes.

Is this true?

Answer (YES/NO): NO